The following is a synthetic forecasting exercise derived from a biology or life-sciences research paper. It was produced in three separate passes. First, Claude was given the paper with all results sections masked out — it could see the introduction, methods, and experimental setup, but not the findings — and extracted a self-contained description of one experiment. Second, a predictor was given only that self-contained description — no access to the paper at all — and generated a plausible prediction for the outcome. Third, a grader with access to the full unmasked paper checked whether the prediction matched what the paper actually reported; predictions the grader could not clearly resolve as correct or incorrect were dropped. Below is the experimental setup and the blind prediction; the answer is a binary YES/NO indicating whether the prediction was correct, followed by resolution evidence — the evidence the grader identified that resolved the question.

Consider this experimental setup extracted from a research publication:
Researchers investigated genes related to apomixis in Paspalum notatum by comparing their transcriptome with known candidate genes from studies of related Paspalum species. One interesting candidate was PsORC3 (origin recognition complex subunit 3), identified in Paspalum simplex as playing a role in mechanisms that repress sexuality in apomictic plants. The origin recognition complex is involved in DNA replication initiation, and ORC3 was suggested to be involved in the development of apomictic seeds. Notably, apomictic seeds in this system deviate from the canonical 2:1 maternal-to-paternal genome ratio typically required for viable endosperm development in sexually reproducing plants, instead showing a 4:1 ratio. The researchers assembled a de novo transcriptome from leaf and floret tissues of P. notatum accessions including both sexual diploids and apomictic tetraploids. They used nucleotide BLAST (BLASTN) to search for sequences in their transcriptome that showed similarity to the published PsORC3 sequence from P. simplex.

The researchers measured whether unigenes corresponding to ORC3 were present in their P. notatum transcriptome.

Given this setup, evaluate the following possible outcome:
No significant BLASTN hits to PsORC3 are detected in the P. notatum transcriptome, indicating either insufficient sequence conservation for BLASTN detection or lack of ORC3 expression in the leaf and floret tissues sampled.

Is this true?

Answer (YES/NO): NO